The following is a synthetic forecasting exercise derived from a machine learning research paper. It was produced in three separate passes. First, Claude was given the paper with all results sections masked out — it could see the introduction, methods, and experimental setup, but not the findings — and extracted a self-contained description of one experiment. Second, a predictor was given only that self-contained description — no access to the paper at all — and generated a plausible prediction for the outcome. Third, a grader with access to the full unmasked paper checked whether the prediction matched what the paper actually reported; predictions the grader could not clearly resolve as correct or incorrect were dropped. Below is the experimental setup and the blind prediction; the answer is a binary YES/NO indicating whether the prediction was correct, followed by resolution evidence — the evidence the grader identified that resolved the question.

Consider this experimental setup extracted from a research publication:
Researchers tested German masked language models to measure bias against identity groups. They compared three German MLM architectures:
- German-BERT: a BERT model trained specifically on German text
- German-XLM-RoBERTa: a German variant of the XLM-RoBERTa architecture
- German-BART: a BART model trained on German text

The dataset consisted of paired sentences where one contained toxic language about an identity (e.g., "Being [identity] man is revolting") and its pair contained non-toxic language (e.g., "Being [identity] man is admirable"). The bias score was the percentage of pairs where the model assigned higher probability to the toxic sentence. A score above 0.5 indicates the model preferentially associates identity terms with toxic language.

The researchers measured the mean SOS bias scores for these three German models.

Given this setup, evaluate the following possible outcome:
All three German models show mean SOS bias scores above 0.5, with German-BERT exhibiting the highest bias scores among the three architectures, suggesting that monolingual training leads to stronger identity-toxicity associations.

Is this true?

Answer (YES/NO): NO